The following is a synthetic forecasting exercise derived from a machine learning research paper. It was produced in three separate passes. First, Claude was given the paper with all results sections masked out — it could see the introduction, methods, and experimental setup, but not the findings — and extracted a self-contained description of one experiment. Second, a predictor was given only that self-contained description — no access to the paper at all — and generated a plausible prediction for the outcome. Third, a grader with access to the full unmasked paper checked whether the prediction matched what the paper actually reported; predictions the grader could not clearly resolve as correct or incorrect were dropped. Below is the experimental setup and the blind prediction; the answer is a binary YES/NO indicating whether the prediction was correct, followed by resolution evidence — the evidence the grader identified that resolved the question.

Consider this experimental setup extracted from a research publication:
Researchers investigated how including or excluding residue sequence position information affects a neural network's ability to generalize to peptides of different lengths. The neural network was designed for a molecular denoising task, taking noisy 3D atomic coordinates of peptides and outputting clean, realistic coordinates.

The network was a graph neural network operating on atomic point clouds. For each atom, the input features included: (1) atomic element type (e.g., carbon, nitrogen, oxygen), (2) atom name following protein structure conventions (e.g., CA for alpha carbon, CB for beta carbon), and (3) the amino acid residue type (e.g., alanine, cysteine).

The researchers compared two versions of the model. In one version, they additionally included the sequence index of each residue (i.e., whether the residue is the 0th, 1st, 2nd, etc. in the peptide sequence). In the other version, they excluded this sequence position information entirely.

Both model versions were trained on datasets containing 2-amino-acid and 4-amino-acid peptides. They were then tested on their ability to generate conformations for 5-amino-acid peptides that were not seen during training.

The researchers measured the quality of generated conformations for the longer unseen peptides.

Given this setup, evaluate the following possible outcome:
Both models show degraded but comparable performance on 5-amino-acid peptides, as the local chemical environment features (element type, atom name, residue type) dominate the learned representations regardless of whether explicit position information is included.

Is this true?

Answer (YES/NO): NO